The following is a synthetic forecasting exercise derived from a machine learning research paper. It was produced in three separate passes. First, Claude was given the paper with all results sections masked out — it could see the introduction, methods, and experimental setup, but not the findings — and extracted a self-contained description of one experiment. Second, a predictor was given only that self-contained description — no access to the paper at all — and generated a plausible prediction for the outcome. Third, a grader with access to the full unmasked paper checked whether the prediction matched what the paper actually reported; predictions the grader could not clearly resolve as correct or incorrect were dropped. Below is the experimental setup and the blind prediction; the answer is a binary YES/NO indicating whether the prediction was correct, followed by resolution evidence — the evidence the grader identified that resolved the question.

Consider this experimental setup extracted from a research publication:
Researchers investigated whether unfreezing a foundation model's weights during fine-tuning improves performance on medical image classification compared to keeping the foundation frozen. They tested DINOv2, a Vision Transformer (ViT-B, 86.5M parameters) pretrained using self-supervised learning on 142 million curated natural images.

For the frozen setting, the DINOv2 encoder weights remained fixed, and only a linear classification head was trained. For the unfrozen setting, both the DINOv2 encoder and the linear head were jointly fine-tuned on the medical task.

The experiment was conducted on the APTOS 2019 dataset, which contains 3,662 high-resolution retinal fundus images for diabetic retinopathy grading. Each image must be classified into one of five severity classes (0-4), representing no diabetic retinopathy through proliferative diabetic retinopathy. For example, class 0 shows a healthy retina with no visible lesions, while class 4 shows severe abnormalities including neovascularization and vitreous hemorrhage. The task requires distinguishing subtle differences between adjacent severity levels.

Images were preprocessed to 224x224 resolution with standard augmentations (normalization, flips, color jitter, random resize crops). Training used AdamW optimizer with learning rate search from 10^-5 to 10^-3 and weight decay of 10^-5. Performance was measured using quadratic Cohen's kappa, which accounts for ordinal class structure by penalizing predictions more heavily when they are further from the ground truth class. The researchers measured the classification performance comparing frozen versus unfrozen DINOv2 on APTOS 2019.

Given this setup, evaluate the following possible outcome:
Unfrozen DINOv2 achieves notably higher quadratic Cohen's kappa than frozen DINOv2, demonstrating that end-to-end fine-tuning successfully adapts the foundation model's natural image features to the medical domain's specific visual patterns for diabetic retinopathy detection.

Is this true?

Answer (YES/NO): YES